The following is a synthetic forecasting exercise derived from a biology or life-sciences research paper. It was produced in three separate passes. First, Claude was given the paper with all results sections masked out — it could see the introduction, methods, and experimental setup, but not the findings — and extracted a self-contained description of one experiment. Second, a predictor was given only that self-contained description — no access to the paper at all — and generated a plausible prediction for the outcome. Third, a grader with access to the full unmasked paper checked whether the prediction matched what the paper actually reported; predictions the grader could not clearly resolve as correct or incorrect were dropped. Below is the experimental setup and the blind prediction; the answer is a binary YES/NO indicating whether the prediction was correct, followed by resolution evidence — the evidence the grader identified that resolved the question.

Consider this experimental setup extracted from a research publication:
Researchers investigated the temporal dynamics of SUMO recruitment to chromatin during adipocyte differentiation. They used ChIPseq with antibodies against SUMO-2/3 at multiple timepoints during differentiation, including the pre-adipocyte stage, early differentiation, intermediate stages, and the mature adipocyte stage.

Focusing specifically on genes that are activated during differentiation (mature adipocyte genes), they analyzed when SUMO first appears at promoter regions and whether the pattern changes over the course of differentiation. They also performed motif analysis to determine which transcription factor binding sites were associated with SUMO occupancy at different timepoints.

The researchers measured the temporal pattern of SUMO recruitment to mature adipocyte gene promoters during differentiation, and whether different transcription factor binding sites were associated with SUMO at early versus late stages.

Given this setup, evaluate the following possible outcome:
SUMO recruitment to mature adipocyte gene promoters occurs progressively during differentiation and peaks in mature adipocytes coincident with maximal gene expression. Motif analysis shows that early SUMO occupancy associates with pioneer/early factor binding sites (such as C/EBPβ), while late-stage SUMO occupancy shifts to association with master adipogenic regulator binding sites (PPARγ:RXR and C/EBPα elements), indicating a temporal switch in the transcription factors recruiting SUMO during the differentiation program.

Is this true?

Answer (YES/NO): YES